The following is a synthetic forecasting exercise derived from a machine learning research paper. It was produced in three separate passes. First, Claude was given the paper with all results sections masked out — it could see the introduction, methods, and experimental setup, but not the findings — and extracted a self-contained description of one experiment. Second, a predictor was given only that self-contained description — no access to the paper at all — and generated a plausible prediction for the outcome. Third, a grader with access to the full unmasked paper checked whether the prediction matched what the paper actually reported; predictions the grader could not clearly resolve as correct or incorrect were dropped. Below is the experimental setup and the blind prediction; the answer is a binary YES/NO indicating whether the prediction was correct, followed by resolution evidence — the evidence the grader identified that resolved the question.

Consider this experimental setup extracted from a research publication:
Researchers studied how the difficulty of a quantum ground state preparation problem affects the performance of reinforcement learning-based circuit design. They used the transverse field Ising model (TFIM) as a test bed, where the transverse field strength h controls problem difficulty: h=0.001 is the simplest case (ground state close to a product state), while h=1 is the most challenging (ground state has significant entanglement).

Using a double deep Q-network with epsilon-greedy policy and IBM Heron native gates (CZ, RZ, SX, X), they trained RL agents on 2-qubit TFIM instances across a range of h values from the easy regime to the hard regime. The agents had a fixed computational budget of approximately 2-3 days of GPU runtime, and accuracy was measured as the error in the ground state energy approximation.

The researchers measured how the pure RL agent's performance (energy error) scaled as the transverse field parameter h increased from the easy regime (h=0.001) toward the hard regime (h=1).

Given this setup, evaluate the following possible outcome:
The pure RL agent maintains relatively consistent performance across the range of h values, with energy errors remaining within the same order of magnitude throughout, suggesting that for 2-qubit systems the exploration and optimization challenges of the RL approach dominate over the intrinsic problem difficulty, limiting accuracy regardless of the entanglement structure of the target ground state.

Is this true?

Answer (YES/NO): NO